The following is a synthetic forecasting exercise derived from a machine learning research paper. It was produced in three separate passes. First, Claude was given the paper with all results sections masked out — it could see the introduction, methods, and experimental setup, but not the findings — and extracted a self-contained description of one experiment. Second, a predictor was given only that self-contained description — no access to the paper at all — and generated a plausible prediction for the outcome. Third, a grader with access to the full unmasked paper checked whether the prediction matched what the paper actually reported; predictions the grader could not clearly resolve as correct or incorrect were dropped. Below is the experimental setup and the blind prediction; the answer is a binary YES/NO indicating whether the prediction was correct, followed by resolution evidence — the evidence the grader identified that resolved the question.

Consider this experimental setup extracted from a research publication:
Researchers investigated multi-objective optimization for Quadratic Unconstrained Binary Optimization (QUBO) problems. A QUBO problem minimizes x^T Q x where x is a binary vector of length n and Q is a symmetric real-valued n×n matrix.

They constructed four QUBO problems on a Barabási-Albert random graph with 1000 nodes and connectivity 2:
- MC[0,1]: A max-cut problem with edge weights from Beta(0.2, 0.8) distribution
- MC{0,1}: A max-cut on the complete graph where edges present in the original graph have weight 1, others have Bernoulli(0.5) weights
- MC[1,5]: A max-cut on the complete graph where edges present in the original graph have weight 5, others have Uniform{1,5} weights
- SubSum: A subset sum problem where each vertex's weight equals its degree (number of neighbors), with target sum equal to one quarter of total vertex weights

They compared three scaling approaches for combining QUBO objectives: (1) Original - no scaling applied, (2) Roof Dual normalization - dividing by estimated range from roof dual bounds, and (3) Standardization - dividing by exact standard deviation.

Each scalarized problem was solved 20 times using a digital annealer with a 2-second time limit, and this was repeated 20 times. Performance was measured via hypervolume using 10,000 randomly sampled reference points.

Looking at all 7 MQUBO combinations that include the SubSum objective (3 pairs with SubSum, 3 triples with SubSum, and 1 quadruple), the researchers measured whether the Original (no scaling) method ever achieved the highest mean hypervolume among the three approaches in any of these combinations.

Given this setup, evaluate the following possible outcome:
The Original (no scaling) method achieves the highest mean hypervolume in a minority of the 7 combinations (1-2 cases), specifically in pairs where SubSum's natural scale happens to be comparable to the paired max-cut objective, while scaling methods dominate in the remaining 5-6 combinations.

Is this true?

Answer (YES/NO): NO